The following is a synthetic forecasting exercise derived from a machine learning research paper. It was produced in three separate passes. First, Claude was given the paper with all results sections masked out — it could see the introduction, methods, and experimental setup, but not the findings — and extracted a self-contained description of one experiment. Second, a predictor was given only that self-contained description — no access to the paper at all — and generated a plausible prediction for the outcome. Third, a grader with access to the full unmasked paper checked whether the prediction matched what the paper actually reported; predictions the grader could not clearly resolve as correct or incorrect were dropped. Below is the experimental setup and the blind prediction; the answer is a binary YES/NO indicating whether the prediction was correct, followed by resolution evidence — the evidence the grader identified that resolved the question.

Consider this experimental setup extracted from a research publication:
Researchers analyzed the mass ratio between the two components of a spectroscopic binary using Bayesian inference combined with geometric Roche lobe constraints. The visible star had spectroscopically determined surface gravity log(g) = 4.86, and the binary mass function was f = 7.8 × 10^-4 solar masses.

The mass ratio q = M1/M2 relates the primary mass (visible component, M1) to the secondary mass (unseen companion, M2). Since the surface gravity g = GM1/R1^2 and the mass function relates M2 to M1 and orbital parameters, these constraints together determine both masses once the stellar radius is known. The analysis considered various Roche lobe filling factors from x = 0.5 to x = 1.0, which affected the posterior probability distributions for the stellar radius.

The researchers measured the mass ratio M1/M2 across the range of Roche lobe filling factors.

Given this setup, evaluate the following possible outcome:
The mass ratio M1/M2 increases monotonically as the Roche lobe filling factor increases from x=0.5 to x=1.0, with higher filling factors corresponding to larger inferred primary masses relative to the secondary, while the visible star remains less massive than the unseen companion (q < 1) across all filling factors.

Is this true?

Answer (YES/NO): NO